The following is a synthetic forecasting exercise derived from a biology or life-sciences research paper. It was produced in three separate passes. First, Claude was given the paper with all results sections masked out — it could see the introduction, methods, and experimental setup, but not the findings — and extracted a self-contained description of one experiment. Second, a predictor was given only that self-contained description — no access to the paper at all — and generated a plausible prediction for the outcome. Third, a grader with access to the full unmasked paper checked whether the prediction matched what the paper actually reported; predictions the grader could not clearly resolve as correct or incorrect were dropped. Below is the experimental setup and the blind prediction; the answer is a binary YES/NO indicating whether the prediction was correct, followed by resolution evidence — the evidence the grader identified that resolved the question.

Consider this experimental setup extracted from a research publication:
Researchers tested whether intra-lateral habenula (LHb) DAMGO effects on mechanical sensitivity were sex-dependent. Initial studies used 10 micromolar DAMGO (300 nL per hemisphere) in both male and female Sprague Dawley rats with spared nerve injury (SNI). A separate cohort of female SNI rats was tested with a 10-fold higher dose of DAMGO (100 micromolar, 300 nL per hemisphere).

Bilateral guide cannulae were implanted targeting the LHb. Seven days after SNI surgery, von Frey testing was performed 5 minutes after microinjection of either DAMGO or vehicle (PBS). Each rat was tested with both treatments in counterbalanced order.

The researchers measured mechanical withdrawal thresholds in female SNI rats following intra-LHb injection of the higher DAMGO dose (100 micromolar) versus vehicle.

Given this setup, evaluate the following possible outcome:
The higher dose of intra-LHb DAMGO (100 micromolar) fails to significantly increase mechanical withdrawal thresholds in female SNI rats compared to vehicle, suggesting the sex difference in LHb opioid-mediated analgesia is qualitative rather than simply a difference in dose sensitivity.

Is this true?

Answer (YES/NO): YES